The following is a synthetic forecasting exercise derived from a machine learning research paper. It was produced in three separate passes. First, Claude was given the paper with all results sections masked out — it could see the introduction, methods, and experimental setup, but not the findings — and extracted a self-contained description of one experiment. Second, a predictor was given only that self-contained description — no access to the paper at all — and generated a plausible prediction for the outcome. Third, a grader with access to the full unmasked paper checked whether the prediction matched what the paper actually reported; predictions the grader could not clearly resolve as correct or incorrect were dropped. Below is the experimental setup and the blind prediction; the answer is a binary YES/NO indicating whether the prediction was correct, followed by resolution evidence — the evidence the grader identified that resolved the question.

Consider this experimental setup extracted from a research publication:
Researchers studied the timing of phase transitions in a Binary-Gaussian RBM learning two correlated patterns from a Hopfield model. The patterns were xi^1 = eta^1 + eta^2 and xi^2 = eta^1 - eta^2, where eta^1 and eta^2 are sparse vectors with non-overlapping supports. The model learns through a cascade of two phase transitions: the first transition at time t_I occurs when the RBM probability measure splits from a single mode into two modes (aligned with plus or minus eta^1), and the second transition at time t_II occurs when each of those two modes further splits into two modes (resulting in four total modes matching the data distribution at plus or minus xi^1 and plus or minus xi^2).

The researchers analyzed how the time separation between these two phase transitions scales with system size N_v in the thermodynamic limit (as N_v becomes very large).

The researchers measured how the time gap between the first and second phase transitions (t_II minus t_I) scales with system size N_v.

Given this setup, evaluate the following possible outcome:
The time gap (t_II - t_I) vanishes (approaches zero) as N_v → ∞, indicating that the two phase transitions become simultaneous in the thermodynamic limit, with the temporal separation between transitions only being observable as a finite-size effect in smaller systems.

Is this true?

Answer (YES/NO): NO